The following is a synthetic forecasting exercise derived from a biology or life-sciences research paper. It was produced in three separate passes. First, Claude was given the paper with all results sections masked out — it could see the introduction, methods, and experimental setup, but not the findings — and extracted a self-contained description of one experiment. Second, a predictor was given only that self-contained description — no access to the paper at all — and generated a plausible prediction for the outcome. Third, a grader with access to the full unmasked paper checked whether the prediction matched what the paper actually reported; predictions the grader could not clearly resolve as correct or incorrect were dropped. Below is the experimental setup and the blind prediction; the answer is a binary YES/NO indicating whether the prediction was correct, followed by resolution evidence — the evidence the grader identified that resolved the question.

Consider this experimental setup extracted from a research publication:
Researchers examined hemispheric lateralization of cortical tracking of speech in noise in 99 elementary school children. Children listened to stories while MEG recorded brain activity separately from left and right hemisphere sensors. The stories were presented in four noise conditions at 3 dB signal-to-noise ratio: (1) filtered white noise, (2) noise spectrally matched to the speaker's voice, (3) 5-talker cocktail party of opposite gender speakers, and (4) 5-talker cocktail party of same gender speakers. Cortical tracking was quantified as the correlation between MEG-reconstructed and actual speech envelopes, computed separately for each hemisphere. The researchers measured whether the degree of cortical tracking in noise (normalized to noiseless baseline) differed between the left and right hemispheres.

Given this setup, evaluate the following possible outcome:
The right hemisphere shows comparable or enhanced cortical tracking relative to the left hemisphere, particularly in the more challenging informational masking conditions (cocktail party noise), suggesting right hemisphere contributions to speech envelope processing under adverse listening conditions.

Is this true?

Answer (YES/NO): NO